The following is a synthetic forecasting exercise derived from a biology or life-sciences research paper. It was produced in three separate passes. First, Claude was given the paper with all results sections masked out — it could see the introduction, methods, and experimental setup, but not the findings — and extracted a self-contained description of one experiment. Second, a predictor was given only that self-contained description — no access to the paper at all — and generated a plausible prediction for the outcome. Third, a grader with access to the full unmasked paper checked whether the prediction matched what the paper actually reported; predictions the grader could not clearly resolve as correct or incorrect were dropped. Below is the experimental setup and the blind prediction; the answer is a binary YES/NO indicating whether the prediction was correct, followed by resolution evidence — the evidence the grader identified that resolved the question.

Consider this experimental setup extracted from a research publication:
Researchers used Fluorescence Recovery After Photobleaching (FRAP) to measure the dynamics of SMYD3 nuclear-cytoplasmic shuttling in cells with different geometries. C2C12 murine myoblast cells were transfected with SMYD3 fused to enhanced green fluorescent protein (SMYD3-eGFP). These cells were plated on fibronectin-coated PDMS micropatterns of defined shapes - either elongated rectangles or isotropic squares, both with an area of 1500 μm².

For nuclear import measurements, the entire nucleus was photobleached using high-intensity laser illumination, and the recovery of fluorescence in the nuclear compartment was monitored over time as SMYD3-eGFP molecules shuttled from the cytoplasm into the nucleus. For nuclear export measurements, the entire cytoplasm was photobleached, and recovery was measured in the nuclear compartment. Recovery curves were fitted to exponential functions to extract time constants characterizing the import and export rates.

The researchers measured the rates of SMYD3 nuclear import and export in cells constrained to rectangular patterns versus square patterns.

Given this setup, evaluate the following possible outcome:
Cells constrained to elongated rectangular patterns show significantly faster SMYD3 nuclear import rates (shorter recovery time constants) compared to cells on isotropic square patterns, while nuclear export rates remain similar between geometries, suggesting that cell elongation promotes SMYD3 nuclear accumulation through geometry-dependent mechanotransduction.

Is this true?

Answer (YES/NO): NO